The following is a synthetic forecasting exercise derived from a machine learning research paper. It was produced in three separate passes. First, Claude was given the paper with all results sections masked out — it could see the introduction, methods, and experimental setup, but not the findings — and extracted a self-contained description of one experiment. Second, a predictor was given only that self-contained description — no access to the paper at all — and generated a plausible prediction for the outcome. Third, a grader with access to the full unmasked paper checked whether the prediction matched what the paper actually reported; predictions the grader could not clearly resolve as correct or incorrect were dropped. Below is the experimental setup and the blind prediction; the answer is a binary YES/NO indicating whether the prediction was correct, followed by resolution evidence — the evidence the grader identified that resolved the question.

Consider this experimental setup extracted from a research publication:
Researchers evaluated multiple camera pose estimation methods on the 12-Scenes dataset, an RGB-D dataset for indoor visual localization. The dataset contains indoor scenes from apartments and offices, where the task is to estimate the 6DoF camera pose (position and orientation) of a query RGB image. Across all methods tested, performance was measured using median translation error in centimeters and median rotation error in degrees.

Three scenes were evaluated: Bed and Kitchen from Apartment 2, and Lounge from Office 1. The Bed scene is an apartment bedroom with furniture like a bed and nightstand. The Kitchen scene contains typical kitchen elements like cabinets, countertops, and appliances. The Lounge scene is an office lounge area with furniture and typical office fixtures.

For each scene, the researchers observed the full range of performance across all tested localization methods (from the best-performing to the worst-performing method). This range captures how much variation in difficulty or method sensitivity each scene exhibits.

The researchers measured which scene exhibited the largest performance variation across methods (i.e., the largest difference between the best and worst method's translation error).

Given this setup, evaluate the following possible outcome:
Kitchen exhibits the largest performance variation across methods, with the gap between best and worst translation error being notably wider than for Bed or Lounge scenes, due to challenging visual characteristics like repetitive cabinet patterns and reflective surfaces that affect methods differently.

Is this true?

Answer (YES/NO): NO